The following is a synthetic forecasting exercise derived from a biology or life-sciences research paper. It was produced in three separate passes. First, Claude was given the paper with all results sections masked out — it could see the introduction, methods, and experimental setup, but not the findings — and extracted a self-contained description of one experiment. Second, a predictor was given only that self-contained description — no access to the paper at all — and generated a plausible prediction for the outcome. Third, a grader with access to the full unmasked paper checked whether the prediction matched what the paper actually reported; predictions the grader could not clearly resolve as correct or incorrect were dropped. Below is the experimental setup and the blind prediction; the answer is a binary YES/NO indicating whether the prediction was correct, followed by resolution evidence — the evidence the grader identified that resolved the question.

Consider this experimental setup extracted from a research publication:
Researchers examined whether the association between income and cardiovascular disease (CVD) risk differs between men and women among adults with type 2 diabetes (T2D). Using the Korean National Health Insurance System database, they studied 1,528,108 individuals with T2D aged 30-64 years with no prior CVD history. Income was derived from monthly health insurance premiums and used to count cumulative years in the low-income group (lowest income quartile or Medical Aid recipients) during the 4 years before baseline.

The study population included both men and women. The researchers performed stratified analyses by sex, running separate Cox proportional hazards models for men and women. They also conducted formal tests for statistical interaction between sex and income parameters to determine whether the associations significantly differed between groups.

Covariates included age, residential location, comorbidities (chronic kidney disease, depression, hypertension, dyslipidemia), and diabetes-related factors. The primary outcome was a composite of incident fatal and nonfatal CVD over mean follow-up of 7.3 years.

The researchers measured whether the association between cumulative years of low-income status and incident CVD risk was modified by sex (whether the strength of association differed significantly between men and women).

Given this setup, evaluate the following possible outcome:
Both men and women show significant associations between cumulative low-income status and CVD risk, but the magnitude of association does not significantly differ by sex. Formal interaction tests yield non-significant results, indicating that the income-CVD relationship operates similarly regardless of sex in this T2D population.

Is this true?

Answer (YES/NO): NO